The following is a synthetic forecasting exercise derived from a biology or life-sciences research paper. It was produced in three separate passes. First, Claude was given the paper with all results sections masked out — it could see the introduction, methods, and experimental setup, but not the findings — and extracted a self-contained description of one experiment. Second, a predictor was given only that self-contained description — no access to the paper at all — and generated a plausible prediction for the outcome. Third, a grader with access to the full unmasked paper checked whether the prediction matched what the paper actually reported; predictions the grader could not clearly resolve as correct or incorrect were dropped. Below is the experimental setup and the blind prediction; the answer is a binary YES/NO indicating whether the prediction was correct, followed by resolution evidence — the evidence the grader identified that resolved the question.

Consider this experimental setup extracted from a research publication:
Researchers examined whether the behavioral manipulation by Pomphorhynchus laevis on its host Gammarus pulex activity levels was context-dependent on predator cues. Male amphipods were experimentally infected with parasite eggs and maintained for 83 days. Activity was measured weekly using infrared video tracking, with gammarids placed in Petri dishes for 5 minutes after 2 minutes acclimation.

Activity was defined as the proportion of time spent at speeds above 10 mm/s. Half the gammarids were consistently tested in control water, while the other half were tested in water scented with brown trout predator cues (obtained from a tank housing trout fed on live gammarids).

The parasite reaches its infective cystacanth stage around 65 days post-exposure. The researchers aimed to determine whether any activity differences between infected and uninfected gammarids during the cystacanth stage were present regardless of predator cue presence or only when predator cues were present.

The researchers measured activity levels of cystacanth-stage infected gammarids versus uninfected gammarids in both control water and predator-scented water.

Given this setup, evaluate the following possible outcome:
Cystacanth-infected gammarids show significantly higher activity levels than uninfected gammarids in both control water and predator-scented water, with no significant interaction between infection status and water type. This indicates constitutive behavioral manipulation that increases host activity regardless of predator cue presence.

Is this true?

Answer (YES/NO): NO